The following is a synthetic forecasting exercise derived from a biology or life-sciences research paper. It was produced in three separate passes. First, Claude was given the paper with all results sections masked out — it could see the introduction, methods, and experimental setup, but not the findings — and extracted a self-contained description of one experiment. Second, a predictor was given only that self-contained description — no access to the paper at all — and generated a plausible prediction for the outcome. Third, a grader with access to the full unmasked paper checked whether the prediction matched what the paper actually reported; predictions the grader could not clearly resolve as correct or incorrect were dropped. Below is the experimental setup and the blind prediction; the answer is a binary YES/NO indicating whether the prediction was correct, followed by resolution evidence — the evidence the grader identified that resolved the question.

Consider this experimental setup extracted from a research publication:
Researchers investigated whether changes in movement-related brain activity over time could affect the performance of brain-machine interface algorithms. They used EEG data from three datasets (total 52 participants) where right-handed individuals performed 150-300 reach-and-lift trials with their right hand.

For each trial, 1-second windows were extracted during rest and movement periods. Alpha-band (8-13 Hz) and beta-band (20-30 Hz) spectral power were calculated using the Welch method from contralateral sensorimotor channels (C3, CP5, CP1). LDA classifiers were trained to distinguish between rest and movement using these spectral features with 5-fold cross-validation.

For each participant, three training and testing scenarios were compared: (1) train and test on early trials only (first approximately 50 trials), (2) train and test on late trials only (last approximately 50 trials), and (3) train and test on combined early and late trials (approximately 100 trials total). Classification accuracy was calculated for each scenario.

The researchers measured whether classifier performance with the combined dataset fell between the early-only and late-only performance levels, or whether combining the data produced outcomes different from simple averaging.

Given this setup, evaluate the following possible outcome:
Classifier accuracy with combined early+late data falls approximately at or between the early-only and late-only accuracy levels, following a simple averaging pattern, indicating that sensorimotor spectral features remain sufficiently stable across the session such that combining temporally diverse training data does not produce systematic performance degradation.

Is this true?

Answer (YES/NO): NO